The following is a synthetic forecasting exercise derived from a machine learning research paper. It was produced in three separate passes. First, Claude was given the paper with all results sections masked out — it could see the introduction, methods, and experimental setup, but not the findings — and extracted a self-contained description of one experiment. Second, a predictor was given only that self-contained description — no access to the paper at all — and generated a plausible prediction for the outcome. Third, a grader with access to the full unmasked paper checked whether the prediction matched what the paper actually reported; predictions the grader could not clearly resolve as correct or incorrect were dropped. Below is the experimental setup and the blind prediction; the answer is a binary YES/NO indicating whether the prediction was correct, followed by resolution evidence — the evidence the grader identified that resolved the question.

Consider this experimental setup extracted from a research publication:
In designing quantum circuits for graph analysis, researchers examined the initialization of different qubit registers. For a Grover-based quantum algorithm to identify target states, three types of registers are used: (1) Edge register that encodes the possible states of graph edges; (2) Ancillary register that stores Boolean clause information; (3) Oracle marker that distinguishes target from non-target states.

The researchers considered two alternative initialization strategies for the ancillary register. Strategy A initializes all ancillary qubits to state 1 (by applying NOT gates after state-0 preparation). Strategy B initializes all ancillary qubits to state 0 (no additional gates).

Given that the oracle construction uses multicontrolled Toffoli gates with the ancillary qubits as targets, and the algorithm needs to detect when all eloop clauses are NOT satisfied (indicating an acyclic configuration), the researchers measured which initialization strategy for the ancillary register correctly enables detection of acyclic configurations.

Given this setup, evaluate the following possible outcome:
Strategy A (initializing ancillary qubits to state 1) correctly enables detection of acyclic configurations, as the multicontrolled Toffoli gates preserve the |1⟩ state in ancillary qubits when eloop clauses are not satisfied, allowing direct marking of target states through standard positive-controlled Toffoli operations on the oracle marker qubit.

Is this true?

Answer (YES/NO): YES